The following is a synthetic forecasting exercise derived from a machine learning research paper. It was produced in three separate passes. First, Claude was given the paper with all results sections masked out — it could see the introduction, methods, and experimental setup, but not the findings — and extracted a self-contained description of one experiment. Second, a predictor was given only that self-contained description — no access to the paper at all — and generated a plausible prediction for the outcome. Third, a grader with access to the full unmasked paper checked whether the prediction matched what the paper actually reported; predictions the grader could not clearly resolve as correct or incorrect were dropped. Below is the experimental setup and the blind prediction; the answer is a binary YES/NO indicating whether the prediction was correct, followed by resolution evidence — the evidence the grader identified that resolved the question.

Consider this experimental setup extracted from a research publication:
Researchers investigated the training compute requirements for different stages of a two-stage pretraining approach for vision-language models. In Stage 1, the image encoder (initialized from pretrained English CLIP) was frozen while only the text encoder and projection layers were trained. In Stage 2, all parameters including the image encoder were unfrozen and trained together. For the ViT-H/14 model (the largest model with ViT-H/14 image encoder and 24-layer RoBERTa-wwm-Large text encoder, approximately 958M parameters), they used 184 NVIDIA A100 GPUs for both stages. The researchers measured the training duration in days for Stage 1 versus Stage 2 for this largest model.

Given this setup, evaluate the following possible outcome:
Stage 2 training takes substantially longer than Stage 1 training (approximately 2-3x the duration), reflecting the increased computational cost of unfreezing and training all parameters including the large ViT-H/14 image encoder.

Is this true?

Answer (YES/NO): NO